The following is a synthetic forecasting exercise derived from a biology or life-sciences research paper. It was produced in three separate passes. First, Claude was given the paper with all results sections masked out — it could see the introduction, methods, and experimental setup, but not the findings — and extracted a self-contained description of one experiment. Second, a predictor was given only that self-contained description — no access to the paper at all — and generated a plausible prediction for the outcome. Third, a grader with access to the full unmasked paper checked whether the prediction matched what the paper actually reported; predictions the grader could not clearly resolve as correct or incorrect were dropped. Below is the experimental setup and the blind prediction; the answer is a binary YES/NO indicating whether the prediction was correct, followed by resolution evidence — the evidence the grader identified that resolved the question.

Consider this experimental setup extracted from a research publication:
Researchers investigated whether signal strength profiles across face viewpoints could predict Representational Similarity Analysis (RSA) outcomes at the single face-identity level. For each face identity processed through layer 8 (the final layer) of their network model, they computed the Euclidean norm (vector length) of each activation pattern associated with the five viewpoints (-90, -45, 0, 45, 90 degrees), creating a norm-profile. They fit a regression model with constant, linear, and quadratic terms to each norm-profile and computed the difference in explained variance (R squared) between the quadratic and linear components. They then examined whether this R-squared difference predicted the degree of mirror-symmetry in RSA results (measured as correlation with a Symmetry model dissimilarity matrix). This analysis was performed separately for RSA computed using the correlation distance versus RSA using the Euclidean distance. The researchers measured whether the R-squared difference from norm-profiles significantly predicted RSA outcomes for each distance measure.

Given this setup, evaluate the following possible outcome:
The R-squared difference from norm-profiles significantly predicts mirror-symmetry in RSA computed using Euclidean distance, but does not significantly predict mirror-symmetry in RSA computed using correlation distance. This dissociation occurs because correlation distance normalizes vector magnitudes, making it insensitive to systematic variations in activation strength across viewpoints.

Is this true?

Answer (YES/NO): NO